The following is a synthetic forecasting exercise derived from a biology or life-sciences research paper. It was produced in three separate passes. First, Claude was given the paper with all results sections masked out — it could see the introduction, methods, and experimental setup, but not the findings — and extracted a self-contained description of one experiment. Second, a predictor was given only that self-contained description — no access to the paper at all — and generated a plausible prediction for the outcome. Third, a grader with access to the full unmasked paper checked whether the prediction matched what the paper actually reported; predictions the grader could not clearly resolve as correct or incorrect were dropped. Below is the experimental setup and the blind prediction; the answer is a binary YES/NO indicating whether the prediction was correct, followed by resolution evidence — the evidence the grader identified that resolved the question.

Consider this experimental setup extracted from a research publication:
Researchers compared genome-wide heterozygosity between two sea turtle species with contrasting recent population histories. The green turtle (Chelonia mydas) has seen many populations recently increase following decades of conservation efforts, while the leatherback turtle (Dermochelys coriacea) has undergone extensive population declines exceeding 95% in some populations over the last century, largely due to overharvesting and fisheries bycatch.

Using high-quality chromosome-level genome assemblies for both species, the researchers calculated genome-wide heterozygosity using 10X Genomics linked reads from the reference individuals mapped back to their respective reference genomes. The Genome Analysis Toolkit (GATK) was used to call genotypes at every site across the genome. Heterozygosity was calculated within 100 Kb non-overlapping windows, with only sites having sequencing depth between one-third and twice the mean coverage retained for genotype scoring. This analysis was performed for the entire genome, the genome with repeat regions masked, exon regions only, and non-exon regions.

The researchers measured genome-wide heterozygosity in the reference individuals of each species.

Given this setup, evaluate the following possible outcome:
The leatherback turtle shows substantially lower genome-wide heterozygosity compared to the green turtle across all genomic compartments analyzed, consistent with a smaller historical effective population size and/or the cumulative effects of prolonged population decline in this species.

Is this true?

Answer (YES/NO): YES